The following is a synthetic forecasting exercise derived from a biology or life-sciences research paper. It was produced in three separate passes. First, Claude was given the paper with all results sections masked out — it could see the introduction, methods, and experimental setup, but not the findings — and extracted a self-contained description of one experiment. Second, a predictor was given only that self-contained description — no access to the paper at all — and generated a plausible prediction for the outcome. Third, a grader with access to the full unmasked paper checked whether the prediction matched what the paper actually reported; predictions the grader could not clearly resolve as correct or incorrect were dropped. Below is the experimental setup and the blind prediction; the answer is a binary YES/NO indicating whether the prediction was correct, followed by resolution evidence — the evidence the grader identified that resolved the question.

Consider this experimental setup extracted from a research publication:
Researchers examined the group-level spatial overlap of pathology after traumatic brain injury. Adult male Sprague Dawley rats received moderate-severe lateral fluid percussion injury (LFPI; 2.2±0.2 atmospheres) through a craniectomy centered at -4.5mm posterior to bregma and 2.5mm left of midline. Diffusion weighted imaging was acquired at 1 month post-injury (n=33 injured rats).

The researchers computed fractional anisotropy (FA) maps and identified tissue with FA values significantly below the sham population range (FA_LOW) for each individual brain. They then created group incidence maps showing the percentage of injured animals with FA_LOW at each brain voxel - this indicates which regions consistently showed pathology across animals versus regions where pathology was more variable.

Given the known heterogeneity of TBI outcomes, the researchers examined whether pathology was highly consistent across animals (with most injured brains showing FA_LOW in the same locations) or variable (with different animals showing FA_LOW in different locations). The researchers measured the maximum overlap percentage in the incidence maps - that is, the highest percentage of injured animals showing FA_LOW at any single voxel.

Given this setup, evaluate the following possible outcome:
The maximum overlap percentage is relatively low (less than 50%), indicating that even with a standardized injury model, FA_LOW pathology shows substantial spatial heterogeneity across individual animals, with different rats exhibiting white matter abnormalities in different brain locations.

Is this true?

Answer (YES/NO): NO